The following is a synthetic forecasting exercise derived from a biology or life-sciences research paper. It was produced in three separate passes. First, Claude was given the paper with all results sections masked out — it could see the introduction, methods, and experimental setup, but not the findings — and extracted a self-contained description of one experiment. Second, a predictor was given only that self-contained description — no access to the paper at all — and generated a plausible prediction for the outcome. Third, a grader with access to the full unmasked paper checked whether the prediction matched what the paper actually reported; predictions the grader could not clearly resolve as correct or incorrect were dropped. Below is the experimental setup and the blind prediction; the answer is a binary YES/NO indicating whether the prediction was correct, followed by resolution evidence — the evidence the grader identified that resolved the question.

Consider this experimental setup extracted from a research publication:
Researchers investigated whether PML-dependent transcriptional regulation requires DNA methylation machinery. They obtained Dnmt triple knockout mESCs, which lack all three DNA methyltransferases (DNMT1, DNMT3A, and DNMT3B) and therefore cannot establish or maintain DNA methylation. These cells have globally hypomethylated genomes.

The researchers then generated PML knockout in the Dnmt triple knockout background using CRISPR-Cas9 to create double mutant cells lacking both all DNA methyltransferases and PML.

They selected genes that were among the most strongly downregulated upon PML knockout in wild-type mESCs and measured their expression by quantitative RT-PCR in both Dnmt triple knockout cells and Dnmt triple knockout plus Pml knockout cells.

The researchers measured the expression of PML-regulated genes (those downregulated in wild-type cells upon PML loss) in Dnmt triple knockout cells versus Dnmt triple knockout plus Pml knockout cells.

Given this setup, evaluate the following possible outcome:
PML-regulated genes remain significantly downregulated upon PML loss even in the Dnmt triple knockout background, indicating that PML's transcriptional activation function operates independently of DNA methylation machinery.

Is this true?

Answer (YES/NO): NO